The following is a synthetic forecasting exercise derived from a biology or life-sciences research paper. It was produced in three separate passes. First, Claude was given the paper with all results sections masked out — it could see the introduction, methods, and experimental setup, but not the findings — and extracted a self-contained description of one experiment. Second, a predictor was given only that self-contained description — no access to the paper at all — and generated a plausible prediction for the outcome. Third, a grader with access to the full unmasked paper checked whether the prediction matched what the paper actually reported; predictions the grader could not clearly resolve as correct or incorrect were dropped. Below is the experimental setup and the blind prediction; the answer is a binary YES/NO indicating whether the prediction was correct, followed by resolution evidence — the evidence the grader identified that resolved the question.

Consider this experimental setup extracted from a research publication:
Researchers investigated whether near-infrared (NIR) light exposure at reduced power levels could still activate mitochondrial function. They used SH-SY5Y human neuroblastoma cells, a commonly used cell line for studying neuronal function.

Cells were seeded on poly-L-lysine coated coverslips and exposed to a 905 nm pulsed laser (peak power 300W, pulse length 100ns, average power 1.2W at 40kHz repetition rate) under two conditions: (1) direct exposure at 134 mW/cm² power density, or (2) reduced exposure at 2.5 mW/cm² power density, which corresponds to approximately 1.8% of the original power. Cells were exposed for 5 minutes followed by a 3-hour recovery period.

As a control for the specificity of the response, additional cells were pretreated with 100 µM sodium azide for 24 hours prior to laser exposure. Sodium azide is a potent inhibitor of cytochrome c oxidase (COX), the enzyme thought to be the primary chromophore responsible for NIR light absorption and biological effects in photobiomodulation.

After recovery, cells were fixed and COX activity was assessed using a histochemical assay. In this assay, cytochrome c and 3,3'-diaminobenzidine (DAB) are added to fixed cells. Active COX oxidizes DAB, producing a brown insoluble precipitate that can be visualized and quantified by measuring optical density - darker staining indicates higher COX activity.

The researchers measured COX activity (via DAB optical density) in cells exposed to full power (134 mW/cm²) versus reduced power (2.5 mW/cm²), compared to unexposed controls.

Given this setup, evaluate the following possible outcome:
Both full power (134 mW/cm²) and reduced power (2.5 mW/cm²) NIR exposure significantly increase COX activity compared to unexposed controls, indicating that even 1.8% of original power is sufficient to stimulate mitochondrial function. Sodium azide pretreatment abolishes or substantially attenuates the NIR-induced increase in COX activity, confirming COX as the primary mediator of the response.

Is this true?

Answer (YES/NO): NO